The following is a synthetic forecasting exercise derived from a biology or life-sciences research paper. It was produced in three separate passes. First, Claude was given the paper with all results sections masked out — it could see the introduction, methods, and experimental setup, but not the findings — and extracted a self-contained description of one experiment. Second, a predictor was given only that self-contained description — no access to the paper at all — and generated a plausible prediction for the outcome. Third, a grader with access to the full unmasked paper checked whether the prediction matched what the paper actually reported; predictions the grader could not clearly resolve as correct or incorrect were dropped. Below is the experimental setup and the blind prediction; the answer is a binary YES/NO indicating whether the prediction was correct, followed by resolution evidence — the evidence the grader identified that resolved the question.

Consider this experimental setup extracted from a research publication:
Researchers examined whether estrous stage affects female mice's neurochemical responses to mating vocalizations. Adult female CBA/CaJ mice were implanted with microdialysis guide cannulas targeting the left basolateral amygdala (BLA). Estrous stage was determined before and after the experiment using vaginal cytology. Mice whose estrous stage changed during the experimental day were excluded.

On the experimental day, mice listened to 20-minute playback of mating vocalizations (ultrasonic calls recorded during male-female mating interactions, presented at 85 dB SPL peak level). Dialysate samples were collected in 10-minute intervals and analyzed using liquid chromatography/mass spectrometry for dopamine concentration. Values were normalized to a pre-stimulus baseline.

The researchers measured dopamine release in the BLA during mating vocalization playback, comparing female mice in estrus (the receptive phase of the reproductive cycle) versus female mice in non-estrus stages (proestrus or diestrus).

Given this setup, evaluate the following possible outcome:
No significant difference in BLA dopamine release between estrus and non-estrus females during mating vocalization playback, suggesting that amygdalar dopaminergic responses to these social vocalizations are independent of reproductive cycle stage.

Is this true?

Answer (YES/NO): YES